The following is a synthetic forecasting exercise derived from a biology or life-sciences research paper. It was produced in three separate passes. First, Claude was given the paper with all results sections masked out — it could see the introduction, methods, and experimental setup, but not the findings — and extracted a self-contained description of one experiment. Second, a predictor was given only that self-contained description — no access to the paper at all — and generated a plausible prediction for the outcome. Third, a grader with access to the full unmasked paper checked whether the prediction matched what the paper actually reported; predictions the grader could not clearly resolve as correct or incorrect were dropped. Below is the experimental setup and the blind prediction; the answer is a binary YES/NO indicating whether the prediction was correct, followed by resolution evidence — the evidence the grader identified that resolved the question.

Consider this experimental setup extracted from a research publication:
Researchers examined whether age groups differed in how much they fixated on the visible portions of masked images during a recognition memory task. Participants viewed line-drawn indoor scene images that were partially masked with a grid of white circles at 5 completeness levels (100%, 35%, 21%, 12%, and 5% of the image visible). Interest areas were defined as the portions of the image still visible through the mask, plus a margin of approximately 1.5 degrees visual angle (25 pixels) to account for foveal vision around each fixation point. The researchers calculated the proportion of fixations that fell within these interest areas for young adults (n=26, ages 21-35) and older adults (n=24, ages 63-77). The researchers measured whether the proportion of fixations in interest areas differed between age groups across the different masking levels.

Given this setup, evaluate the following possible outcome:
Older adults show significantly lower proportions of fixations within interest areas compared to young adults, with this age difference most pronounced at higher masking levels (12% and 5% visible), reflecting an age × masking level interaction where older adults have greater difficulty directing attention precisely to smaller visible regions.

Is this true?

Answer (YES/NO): NO